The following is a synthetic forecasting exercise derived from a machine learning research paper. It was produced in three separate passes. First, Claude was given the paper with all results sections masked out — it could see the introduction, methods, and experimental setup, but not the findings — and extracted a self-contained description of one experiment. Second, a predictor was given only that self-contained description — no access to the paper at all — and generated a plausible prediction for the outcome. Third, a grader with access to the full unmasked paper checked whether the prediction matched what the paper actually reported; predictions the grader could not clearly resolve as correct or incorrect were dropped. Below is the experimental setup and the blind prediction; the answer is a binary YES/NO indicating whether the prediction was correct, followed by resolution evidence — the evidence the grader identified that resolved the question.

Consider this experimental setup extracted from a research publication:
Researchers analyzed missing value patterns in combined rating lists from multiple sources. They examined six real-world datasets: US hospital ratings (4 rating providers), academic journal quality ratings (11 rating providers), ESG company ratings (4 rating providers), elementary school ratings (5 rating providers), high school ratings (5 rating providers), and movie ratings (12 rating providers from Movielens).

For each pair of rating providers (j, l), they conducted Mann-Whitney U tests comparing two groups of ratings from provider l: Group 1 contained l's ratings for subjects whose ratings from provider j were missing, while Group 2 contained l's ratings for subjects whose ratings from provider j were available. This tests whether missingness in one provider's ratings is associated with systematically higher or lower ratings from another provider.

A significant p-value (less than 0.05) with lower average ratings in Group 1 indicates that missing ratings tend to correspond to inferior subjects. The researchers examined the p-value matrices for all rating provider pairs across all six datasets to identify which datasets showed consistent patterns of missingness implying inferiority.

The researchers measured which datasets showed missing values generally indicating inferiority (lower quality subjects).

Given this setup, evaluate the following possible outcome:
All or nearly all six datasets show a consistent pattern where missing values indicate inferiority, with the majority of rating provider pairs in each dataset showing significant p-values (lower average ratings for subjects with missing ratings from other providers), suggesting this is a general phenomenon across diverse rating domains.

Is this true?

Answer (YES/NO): NO